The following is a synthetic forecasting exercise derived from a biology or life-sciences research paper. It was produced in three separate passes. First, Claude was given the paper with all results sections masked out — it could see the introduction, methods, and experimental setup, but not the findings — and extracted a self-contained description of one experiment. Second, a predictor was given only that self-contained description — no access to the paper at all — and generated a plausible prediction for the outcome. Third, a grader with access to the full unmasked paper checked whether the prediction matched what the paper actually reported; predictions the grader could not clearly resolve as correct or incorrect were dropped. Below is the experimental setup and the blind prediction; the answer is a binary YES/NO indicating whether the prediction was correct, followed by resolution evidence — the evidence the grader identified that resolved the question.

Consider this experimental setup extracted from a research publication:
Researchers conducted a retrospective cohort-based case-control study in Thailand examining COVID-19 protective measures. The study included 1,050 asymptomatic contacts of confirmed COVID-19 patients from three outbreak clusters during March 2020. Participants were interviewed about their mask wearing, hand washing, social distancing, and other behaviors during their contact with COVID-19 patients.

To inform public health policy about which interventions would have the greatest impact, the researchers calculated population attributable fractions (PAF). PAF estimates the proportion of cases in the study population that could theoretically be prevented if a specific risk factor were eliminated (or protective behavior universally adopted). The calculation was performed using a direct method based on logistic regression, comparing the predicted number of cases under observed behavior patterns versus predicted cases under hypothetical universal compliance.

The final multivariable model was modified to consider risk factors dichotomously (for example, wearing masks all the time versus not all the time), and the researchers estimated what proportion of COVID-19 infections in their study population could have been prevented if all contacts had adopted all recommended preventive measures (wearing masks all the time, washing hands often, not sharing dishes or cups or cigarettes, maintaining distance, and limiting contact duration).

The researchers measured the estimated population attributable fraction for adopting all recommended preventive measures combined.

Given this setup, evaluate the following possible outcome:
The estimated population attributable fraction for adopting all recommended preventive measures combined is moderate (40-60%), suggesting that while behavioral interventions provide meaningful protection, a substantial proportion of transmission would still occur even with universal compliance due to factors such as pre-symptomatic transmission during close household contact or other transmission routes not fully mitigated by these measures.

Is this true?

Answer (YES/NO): NO